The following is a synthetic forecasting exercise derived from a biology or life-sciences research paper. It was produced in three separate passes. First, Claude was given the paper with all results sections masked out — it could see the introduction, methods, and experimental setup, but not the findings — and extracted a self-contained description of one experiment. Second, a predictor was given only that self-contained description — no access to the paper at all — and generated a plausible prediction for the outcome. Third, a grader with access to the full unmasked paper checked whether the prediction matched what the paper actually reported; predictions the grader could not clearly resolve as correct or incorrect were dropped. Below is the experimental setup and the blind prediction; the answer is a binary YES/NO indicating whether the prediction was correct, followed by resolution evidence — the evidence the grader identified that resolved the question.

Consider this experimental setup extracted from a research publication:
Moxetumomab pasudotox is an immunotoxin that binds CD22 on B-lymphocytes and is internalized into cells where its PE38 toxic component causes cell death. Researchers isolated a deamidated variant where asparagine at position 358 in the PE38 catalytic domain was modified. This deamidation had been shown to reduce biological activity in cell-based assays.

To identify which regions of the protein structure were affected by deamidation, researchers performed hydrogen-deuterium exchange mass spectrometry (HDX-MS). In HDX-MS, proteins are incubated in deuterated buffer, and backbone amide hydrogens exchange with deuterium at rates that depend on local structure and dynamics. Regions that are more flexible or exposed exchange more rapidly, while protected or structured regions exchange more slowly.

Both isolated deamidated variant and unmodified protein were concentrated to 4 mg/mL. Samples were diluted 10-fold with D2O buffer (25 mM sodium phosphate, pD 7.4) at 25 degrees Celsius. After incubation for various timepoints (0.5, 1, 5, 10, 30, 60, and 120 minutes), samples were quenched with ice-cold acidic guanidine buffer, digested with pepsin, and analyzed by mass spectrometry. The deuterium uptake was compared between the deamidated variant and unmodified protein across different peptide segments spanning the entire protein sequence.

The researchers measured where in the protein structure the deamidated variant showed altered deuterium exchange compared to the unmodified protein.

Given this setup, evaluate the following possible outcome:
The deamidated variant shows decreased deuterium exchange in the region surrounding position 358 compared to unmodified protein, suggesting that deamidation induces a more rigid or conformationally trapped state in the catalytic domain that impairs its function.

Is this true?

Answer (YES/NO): NO